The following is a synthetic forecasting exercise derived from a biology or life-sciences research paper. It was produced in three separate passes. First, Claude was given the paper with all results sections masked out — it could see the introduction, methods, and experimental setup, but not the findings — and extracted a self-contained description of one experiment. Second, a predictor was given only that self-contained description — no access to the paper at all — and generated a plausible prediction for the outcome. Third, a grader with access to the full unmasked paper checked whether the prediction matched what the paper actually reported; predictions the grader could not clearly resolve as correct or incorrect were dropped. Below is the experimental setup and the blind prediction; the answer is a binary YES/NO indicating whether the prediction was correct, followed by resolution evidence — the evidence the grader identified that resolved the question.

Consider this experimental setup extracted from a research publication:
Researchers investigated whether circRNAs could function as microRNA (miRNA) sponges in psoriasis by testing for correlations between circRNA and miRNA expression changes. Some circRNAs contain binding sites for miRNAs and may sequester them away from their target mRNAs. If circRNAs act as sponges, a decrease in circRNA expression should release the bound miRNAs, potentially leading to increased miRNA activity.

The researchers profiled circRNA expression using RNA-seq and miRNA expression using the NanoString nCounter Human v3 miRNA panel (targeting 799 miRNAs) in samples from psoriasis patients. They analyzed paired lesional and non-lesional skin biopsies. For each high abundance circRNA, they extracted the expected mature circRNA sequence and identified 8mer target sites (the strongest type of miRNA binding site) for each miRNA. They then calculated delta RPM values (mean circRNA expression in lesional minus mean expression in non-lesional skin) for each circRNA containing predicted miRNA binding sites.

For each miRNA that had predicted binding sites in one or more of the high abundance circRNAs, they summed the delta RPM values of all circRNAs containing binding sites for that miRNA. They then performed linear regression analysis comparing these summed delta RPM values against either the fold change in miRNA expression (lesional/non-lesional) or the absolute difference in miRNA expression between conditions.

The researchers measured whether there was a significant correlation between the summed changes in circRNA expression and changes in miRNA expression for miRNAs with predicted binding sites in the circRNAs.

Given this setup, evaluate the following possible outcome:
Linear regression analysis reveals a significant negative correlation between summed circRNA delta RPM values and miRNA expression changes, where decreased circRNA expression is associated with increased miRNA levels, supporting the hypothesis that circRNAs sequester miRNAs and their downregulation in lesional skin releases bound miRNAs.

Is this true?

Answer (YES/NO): NO